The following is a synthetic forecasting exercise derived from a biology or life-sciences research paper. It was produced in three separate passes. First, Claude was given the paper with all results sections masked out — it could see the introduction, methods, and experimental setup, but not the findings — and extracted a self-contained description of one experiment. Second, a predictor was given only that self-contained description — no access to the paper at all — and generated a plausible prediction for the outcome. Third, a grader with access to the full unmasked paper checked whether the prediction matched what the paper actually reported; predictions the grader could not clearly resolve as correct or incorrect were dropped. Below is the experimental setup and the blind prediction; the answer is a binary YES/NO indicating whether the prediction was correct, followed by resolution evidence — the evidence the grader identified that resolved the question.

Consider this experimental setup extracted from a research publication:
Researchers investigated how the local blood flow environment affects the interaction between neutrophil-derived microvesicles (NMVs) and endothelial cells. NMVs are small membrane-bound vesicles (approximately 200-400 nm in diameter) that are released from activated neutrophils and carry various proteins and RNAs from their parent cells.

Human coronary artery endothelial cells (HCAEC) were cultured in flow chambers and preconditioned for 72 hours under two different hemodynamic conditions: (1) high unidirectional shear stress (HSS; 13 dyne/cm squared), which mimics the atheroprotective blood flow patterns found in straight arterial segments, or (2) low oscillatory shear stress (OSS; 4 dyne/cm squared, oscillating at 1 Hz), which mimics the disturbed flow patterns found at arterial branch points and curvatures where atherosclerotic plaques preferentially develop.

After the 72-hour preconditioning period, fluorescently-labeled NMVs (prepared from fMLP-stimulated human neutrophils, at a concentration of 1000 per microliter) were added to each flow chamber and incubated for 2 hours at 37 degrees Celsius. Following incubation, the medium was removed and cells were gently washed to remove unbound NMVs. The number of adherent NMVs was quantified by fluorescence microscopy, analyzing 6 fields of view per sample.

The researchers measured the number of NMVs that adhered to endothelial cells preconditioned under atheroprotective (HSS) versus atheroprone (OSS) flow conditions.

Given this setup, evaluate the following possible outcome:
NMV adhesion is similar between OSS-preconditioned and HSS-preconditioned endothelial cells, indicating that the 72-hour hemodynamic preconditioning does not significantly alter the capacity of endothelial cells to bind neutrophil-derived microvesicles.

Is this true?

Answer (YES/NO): NO